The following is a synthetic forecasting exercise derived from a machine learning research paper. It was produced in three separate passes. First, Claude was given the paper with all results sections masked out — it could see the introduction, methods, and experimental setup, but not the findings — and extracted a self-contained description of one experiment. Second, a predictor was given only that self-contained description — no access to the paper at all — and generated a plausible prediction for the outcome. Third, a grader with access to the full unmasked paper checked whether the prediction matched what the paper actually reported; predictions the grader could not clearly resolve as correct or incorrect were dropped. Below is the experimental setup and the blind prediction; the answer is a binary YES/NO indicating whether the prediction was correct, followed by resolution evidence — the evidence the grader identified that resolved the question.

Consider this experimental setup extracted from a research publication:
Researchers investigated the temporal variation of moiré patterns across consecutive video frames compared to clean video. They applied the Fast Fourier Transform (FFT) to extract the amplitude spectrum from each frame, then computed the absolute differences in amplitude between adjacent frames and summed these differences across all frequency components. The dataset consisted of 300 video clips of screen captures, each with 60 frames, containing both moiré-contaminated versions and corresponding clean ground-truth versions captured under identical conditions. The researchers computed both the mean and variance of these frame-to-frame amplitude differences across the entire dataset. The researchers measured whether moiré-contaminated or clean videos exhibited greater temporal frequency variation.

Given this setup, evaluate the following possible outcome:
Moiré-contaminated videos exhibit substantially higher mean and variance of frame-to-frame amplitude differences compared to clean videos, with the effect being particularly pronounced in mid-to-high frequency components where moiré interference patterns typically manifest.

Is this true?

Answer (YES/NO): NO